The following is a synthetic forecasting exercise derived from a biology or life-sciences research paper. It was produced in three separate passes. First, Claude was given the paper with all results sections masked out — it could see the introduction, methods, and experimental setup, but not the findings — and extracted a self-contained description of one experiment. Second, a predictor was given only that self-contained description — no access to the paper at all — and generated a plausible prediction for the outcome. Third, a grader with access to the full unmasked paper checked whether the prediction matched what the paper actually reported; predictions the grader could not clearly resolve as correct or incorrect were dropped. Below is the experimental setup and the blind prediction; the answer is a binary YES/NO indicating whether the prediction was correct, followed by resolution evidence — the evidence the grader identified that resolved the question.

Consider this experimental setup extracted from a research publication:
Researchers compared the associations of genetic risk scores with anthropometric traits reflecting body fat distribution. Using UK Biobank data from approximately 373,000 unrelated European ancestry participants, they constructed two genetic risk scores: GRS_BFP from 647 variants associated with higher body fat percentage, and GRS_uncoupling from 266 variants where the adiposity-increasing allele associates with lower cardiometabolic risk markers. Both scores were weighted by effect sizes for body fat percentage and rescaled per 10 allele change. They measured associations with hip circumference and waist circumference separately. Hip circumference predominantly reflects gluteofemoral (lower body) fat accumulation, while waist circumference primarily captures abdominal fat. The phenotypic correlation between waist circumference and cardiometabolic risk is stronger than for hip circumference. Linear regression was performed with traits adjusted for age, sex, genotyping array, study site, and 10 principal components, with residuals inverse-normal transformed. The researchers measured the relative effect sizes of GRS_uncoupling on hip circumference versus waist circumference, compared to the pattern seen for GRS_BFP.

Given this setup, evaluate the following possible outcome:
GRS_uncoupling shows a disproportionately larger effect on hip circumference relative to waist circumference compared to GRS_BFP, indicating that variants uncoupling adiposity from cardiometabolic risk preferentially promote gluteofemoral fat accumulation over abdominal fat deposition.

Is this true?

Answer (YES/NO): YES